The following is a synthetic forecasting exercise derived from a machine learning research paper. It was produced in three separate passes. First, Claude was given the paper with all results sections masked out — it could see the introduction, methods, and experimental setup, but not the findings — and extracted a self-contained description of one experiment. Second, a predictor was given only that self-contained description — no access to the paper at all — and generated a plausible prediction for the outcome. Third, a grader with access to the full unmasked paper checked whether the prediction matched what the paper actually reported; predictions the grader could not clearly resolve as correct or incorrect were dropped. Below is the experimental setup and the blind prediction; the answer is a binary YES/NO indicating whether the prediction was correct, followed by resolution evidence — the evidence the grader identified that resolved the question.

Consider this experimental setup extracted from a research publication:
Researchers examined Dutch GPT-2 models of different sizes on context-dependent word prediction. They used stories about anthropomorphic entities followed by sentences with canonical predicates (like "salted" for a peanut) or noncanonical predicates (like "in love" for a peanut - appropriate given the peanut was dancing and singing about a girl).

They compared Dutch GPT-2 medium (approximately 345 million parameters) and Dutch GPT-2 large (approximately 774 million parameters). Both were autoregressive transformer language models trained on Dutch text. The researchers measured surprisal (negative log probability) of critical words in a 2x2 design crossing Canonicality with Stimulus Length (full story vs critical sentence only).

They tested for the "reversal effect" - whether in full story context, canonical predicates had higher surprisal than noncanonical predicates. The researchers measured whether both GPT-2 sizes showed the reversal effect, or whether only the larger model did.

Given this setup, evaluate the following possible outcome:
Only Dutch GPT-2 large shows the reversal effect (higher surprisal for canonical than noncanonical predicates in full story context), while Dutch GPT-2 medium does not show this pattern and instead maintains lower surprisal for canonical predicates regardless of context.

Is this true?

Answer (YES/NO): NO